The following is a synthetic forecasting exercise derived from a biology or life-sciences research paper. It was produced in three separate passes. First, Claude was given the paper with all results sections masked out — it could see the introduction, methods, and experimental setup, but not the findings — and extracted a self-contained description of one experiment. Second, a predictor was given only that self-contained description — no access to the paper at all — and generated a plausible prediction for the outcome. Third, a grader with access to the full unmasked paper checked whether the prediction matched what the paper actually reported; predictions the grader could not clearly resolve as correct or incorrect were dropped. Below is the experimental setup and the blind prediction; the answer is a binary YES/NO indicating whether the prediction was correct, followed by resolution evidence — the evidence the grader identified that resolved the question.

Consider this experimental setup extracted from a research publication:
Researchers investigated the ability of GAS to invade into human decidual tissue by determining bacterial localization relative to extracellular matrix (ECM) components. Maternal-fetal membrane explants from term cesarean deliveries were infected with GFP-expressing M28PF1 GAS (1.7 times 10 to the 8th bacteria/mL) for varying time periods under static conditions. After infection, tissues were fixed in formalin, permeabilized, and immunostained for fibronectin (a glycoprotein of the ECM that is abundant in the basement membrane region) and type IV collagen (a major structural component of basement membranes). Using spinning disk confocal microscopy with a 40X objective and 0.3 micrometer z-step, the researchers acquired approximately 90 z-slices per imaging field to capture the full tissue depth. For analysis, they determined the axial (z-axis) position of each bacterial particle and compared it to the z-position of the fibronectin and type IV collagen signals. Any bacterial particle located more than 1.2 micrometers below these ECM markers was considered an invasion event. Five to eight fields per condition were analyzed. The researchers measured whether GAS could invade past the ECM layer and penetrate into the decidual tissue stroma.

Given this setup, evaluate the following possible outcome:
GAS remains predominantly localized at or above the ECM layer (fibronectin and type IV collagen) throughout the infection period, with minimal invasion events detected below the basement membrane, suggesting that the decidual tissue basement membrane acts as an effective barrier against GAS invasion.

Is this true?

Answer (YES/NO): NO